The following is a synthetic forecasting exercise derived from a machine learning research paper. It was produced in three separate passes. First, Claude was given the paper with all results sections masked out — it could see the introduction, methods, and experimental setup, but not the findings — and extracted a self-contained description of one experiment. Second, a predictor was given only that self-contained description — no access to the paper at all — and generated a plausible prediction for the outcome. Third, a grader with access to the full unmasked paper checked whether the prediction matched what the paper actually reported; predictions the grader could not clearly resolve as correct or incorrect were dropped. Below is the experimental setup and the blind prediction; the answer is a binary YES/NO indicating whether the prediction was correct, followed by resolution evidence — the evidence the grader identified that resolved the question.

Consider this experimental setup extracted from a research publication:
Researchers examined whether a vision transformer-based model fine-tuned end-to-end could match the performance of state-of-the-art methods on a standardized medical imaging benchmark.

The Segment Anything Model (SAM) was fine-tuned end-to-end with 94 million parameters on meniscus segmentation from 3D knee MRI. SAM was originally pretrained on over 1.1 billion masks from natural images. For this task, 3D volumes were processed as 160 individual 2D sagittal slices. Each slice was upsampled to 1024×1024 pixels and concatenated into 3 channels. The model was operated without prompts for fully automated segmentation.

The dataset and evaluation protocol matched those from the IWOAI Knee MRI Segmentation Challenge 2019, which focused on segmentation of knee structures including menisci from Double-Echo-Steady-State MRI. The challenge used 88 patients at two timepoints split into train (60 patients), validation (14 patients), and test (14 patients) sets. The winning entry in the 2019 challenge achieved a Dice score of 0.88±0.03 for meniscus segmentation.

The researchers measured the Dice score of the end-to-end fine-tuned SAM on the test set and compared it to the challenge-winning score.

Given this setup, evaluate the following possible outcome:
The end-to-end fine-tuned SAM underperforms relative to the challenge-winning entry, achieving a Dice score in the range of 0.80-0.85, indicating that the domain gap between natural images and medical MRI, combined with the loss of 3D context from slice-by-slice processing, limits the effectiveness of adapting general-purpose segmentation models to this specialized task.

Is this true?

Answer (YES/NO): NO